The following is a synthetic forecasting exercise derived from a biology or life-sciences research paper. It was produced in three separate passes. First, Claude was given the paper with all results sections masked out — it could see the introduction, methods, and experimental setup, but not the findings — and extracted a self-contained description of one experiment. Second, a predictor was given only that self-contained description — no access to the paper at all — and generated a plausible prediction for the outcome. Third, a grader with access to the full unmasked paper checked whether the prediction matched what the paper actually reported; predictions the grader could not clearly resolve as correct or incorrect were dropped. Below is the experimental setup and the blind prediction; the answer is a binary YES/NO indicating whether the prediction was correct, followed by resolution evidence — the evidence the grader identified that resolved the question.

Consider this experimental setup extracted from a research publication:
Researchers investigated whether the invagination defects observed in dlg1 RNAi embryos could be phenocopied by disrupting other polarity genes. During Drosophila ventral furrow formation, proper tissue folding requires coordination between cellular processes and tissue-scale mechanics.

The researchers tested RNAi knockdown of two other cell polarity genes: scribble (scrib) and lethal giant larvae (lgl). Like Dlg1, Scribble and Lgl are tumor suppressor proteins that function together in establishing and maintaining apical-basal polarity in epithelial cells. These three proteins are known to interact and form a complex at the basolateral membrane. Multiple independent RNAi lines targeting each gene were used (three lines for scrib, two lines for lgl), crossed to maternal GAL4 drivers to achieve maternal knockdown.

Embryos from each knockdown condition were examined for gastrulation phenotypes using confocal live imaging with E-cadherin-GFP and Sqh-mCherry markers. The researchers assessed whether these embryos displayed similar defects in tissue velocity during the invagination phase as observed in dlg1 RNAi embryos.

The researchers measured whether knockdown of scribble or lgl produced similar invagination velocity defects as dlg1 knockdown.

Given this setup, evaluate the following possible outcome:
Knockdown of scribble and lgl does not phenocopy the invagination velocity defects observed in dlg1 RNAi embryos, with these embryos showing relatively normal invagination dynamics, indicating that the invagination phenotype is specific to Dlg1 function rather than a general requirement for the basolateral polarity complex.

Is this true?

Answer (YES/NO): NO